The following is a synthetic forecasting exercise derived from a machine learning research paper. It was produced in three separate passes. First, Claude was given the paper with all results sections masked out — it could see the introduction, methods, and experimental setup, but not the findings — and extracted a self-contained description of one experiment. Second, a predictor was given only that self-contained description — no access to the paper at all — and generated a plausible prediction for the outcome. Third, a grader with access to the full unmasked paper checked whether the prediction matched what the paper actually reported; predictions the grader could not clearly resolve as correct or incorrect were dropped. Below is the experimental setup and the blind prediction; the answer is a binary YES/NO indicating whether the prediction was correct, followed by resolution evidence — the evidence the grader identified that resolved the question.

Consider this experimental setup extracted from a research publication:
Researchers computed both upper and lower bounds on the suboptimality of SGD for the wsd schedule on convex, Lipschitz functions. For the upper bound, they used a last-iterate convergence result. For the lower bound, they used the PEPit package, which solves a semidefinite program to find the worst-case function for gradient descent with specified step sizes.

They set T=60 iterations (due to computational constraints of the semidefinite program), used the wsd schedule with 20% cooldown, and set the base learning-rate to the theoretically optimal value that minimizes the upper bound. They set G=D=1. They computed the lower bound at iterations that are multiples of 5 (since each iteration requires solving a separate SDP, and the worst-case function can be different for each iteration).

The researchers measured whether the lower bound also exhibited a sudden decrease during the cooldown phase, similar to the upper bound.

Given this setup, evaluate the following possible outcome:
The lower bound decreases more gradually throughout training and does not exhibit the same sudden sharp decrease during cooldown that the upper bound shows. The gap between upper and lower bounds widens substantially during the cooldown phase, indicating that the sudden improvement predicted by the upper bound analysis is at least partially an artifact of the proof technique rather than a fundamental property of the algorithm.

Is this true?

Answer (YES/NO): NO